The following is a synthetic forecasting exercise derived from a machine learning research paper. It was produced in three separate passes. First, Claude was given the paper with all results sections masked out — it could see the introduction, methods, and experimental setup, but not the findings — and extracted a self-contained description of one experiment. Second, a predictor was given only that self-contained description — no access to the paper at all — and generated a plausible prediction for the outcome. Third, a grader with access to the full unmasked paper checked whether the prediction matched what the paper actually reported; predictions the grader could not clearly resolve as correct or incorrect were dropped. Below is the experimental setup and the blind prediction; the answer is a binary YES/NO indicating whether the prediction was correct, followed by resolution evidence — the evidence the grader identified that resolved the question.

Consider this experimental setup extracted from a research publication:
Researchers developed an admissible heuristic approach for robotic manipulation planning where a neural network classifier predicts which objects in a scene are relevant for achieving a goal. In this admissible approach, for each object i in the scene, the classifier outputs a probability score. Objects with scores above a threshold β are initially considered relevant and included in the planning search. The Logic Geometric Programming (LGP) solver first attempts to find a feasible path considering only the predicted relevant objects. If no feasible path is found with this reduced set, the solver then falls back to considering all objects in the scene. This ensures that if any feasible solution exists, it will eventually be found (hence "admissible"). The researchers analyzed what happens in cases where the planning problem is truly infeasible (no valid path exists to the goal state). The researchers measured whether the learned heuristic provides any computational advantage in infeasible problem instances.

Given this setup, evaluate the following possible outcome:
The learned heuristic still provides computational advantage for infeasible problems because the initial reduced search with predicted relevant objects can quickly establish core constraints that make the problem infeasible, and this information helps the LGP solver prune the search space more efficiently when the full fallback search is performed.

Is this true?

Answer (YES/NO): NO